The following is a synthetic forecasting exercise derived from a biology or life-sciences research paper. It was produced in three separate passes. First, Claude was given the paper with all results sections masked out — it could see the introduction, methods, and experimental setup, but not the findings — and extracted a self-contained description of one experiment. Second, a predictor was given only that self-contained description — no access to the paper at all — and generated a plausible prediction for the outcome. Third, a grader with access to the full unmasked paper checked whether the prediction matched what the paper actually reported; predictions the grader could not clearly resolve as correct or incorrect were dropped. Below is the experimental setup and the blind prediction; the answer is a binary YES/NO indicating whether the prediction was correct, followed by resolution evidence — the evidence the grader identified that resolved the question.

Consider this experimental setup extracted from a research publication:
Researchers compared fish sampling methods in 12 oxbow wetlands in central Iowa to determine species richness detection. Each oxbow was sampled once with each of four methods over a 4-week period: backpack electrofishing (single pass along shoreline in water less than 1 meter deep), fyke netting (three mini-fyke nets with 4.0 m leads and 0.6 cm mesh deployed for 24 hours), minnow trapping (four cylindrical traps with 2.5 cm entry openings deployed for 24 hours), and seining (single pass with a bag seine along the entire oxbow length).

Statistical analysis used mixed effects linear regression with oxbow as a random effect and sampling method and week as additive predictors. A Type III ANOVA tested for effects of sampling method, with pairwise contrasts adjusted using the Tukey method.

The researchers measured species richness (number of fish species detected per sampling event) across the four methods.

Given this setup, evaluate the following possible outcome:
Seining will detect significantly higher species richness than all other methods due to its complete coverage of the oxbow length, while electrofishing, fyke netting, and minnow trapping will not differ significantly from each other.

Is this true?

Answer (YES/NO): NO